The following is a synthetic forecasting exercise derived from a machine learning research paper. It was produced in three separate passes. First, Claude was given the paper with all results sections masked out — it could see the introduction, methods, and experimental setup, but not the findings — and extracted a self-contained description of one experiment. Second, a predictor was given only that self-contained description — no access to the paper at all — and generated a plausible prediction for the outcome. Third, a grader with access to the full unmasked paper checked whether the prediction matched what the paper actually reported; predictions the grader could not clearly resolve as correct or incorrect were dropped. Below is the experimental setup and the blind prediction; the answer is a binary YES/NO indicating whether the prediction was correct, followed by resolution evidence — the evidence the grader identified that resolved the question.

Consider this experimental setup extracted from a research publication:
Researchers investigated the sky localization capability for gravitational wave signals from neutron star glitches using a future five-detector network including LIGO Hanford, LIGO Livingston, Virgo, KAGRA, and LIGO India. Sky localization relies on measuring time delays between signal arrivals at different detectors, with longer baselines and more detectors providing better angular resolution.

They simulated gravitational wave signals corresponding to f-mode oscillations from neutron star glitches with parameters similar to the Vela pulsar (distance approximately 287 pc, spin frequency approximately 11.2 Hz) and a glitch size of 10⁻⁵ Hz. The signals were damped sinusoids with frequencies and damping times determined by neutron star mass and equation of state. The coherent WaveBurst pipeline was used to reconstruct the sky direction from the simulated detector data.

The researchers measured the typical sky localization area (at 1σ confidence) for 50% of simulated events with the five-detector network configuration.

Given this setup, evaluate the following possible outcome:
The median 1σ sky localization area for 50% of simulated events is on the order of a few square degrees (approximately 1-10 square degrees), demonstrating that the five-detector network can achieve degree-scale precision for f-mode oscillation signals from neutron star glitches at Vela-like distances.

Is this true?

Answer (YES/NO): NO